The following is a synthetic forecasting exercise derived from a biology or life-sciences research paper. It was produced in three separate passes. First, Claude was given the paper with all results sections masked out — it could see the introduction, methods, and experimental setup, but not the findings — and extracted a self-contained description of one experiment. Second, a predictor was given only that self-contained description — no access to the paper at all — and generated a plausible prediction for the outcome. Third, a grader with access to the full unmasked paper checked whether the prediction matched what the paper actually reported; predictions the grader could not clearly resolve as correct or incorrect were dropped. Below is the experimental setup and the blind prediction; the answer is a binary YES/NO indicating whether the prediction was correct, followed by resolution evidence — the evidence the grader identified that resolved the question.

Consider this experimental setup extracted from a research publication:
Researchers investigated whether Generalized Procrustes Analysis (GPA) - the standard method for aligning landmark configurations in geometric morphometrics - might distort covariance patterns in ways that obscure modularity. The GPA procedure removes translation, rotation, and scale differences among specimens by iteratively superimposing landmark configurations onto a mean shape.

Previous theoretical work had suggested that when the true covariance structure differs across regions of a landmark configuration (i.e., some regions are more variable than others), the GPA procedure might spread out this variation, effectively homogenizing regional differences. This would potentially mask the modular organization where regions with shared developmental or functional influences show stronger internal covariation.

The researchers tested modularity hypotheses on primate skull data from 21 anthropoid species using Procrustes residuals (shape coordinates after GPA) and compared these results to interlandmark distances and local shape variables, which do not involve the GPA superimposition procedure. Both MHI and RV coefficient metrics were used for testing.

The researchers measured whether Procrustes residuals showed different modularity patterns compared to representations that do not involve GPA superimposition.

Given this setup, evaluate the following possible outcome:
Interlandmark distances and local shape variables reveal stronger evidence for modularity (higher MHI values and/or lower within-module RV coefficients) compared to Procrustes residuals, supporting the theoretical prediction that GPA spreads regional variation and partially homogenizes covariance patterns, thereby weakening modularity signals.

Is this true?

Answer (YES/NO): YES